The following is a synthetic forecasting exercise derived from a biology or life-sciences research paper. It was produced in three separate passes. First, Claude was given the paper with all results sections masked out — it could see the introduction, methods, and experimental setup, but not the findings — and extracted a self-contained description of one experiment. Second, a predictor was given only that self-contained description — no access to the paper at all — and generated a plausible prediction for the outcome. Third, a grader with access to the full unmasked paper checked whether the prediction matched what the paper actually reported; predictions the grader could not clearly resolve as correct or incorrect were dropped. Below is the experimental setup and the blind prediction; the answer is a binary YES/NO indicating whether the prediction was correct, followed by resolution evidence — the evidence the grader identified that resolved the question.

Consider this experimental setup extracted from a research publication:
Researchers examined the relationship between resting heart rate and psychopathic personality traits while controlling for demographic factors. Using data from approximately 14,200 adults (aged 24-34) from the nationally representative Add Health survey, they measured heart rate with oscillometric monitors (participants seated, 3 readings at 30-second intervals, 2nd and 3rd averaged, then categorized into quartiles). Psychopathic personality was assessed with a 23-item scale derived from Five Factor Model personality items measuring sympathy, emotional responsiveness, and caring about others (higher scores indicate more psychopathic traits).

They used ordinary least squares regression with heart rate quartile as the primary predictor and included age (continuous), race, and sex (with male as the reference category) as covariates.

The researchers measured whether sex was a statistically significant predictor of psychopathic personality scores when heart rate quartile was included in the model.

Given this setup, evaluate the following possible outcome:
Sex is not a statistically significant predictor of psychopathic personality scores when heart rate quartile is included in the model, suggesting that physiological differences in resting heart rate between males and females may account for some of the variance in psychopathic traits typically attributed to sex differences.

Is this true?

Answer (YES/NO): NO